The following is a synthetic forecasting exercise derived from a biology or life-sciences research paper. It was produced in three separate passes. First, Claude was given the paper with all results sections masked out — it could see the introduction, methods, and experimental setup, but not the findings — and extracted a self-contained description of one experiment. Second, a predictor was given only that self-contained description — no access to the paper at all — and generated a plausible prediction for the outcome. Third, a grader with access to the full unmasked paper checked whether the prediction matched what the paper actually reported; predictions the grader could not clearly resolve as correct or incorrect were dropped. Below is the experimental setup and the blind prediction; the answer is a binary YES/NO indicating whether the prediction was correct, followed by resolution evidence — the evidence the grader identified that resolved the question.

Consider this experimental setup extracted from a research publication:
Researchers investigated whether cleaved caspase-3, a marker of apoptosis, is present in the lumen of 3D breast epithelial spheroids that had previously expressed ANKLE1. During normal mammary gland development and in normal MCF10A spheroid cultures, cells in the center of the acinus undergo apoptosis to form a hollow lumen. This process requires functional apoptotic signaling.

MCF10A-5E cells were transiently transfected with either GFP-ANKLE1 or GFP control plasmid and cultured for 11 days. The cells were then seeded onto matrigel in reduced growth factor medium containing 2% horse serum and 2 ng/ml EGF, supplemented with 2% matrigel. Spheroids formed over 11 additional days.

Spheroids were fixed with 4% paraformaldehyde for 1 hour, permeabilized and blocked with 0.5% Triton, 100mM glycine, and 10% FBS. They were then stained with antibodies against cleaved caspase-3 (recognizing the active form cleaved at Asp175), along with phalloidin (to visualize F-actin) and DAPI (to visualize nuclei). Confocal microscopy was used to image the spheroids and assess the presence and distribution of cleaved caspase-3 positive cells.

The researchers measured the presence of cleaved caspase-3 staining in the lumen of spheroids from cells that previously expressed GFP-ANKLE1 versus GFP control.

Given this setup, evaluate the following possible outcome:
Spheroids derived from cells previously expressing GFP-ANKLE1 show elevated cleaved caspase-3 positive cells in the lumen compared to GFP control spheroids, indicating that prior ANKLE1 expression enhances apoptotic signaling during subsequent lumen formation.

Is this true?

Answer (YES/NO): NO